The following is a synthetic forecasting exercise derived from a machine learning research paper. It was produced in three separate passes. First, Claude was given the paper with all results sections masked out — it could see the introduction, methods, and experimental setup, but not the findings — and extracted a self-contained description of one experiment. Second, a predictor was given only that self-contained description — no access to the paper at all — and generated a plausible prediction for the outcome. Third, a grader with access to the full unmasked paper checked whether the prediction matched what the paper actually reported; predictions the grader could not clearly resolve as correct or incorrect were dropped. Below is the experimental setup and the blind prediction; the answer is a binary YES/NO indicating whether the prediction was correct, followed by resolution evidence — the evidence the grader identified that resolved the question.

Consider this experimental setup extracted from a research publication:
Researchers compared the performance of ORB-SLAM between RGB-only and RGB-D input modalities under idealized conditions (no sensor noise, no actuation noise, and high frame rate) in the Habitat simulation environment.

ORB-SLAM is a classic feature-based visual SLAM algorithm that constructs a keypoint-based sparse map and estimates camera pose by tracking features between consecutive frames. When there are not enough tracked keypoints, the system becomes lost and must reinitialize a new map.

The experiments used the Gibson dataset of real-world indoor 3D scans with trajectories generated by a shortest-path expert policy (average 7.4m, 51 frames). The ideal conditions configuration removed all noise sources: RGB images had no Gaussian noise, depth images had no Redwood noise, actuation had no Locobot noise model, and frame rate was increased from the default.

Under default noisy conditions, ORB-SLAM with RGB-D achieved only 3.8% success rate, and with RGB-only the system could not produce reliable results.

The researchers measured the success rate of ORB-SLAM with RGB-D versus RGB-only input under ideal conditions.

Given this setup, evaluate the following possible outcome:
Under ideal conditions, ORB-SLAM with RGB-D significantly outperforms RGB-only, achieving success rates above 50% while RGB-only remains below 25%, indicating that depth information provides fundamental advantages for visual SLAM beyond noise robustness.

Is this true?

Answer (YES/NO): NO